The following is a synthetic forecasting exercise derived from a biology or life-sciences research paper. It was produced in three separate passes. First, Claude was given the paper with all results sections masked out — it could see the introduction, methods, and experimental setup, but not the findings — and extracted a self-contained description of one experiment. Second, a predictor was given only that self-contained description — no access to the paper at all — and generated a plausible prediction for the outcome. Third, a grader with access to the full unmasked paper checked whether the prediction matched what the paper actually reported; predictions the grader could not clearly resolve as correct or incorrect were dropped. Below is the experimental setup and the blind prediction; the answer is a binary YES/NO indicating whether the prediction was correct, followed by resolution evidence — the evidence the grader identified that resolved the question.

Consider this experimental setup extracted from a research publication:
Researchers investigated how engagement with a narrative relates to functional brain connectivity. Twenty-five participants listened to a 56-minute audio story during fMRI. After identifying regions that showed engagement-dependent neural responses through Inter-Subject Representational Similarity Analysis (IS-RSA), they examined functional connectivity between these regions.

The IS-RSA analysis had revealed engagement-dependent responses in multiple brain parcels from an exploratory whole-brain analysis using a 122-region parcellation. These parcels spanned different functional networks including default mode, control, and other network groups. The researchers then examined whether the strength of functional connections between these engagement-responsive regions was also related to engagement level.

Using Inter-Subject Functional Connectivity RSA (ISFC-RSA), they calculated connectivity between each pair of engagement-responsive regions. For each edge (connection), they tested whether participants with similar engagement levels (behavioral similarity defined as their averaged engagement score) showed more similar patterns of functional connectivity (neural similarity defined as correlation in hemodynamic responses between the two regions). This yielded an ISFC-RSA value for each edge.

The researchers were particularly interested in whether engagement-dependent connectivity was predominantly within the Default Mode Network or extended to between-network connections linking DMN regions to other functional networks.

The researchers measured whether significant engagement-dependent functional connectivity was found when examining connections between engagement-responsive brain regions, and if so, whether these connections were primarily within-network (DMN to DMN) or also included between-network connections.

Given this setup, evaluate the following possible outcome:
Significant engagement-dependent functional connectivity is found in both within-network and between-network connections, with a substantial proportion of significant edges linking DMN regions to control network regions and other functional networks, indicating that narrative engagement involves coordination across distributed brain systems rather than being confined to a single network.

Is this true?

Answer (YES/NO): YES